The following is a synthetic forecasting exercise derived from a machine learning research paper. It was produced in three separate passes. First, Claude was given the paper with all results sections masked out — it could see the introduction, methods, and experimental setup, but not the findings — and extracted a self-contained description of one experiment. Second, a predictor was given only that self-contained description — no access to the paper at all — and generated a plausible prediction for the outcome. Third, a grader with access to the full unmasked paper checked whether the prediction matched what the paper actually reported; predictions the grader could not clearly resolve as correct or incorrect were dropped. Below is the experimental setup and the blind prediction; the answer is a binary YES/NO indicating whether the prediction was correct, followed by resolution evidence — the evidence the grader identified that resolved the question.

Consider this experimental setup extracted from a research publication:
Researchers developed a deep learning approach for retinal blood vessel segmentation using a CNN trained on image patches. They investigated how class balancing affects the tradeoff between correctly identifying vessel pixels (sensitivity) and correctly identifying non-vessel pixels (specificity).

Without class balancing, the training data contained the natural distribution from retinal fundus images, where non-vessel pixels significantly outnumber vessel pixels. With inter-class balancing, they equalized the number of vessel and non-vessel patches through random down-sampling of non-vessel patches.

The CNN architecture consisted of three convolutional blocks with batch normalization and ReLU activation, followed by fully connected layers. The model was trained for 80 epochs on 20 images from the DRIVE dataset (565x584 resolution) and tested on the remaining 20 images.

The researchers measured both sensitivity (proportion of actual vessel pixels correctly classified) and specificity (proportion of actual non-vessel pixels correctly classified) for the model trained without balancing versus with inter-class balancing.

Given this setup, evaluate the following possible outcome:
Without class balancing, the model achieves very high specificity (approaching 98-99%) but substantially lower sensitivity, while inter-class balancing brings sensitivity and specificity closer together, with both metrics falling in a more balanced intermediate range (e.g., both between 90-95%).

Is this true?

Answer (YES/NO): NO